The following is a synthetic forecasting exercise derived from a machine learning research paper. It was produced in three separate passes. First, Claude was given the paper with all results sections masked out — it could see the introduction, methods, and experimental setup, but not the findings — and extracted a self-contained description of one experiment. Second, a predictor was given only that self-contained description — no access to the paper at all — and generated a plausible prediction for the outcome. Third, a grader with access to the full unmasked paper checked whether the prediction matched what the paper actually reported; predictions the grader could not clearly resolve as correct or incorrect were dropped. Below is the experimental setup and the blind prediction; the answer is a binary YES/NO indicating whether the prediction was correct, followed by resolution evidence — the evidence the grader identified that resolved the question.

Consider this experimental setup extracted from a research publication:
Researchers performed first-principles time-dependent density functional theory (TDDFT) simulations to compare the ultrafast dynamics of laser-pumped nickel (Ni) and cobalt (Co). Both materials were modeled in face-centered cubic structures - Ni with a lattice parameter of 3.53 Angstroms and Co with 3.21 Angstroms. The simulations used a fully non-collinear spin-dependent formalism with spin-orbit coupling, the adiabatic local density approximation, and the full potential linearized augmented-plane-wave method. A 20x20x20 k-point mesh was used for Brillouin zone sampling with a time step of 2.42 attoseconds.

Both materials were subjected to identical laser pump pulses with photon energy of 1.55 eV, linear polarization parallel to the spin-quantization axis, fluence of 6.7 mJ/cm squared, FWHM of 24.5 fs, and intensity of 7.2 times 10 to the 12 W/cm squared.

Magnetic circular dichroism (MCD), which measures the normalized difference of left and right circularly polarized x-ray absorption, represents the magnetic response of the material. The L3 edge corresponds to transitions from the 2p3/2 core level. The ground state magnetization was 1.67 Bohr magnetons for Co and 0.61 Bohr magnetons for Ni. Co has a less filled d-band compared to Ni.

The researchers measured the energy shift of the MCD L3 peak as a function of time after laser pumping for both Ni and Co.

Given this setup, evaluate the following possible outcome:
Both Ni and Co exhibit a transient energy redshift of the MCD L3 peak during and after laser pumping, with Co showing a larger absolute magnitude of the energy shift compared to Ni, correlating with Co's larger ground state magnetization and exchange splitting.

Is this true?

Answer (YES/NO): NO